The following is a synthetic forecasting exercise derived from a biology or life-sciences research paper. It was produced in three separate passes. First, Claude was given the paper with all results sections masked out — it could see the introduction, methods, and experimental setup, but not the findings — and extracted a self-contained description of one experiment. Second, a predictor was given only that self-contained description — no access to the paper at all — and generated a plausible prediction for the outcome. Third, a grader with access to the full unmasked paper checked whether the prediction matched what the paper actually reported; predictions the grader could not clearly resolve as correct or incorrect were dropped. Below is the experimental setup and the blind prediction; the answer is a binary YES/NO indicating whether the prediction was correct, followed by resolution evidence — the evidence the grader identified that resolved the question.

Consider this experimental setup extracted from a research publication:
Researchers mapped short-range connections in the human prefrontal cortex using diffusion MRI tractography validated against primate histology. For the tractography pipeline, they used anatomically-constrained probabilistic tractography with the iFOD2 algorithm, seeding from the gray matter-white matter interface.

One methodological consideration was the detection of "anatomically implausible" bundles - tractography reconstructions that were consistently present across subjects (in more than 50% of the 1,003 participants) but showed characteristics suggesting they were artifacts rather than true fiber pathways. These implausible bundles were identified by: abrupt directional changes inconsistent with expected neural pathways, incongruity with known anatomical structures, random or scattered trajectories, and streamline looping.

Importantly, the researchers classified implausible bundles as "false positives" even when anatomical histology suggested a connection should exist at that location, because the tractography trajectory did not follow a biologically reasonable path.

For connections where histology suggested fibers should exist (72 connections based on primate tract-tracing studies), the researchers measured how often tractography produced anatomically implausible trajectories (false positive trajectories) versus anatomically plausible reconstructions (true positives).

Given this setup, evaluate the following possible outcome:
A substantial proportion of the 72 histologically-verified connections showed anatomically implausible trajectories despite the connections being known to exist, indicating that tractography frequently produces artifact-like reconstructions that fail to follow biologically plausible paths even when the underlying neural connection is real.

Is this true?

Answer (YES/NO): NO